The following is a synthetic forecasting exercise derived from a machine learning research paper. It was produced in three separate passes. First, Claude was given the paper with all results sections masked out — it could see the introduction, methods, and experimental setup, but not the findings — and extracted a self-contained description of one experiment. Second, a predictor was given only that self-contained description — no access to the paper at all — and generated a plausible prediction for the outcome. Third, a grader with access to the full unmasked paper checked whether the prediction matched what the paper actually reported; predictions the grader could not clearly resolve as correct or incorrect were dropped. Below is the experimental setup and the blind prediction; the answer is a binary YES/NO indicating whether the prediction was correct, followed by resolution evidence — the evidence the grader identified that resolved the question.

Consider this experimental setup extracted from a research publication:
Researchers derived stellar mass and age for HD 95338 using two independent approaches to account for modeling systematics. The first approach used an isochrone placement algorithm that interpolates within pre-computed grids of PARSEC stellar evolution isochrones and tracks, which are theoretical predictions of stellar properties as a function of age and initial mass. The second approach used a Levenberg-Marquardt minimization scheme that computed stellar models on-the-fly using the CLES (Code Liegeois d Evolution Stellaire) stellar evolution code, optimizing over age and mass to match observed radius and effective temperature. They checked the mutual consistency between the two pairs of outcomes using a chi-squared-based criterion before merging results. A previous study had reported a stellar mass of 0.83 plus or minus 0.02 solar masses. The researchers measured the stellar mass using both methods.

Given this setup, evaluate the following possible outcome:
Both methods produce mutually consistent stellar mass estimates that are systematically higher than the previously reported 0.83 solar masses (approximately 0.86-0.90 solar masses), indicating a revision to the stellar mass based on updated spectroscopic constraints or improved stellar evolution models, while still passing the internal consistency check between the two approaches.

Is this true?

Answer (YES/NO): NO